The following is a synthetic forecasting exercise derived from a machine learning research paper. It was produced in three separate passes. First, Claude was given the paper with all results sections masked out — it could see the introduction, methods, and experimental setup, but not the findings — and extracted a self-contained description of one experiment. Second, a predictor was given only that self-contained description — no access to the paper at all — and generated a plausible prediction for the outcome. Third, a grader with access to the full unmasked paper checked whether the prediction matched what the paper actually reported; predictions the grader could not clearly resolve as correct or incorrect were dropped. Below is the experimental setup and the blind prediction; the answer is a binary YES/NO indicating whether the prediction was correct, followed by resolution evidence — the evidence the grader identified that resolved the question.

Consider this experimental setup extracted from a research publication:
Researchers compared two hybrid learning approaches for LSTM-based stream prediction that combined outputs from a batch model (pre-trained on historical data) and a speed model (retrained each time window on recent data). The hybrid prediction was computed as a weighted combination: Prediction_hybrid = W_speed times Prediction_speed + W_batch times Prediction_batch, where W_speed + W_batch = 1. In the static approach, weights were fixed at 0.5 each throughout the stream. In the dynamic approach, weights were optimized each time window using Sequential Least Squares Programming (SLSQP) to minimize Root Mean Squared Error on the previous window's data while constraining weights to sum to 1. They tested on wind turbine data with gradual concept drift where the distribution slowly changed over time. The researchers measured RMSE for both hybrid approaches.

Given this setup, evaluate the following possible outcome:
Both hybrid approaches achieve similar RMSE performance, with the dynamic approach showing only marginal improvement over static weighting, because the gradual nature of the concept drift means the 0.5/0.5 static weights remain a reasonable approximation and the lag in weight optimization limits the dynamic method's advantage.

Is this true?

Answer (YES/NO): NO